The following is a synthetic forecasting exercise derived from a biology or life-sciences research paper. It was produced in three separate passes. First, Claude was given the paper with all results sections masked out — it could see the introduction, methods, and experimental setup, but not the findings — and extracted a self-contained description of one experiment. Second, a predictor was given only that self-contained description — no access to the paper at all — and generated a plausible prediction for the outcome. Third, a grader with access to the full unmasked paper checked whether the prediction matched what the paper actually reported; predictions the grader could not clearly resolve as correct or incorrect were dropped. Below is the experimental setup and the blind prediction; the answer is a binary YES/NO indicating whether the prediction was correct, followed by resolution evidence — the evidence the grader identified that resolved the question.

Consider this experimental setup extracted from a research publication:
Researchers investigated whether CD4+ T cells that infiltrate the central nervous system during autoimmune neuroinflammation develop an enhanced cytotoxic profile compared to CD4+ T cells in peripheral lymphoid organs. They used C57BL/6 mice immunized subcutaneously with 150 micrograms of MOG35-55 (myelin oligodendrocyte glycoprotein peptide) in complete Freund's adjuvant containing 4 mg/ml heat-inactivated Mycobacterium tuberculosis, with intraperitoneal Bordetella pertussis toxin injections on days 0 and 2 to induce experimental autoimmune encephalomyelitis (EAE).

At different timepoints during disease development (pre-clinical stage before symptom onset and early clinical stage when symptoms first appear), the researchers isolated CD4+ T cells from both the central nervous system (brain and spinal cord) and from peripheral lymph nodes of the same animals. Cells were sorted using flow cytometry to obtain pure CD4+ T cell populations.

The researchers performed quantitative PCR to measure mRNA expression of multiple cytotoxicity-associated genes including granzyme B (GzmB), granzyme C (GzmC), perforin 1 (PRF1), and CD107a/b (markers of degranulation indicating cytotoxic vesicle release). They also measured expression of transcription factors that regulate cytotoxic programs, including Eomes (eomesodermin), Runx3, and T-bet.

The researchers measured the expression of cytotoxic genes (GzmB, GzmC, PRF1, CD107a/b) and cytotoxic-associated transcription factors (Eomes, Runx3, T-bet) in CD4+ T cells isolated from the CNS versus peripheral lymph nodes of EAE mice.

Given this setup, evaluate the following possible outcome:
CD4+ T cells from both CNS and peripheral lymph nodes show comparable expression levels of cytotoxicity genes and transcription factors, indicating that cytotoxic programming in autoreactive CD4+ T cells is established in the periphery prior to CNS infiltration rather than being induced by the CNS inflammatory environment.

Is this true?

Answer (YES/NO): NO